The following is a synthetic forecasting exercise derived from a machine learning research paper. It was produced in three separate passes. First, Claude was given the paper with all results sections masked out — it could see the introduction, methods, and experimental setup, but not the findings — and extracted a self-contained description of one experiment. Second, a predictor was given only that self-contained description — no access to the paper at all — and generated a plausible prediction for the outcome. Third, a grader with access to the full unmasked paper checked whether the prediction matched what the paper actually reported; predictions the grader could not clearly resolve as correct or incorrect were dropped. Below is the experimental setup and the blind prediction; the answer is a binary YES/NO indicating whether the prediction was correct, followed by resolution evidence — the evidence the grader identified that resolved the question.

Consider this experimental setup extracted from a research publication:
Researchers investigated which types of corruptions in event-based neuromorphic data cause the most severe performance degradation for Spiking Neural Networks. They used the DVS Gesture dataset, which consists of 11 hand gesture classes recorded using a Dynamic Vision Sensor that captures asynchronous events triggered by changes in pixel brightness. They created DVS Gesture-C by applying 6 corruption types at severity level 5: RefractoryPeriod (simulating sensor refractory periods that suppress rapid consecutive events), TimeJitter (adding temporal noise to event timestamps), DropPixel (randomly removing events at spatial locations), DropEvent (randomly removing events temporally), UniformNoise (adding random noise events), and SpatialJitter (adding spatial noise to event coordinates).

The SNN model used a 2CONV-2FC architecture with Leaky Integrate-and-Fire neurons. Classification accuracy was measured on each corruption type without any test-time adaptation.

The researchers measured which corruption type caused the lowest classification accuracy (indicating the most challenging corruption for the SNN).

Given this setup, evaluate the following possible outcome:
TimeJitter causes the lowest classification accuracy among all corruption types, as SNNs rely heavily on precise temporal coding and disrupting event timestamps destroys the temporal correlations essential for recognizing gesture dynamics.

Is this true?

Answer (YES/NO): NO